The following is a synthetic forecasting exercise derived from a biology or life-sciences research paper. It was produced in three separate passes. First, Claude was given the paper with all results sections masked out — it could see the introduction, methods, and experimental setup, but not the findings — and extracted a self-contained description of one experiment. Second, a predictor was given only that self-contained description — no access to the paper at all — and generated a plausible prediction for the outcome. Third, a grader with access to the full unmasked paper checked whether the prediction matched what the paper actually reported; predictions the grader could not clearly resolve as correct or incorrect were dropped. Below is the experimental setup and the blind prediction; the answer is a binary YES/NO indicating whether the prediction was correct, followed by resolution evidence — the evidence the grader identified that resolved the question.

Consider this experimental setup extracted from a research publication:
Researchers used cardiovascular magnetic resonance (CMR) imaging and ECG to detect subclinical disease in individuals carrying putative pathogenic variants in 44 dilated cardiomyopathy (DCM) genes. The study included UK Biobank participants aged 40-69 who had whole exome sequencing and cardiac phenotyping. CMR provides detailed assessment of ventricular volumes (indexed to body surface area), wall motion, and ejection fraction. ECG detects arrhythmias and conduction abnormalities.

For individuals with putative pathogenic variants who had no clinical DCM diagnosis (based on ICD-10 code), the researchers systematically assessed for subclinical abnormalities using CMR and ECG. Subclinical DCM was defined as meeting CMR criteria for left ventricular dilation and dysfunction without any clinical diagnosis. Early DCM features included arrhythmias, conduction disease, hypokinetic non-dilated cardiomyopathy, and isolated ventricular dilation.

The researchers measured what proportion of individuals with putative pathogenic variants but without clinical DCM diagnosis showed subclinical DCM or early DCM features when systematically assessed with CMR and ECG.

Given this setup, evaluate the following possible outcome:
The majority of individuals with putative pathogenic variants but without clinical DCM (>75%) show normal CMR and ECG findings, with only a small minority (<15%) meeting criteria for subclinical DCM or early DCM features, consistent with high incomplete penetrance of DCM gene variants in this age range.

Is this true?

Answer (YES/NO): NO